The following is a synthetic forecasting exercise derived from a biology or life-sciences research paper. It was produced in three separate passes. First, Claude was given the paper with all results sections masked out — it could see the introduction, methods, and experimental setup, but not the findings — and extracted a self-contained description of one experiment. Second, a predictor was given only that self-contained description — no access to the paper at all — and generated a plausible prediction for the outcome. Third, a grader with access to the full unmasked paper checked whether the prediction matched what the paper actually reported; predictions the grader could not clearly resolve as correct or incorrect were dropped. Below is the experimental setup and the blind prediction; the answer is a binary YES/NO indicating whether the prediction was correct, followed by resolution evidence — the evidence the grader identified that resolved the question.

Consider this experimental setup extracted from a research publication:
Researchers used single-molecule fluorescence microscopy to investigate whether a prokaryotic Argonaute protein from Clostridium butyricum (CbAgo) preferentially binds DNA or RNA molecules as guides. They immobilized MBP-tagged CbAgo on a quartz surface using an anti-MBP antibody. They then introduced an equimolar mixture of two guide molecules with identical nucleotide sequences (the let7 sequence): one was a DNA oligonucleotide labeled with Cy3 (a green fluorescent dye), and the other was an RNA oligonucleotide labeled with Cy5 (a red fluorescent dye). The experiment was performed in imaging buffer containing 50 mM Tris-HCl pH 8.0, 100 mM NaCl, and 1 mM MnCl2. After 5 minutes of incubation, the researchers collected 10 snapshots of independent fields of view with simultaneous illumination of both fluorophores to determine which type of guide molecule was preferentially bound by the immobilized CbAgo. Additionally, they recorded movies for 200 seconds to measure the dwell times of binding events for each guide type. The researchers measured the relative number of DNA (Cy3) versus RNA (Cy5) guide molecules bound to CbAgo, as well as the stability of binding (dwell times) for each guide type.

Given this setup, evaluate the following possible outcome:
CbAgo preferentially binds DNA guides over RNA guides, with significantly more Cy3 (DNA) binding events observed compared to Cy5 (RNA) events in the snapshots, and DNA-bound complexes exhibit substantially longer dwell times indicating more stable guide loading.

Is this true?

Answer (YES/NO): YES